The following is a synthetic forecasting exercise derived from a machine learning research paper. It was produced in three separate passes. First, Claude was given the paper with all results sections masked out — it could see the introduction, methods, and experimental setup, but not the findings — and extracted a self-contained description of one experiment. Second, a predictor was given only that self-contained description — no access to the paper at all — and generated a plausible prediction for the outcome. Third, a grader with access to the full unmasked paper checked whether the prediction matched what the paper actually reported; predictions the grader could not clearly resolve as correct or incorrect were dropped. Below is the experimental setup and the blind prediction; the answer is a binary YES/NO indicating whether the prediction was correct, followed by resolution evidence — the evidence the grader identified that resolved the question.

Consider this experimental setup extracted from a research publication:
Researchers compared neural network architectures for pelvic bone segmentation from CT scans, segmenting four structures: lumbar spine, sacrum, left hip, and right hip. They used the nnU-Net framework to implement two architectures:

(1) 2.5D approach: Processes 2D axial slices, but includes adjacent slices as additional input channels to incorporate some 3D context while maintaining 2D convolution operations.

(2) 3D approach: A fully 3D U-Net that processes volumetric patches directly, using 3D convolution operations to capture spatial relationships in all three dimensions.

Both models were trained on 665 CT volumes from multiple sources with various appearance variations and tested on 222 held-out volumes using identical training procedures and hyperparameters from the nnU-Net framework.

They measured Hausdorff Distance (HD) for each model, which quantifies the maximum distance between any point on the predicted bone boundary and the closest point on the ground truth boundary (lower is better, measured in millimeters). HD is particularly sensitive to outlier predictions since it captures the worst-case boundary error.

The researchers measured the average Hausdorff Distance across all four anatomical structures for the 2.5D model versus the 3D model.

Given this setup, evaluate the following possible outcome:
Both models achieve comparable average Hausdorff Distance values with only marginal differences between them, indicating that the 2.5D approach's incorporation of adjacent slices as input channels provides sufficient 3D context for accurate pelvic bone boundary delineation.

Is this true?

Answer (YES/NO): YES